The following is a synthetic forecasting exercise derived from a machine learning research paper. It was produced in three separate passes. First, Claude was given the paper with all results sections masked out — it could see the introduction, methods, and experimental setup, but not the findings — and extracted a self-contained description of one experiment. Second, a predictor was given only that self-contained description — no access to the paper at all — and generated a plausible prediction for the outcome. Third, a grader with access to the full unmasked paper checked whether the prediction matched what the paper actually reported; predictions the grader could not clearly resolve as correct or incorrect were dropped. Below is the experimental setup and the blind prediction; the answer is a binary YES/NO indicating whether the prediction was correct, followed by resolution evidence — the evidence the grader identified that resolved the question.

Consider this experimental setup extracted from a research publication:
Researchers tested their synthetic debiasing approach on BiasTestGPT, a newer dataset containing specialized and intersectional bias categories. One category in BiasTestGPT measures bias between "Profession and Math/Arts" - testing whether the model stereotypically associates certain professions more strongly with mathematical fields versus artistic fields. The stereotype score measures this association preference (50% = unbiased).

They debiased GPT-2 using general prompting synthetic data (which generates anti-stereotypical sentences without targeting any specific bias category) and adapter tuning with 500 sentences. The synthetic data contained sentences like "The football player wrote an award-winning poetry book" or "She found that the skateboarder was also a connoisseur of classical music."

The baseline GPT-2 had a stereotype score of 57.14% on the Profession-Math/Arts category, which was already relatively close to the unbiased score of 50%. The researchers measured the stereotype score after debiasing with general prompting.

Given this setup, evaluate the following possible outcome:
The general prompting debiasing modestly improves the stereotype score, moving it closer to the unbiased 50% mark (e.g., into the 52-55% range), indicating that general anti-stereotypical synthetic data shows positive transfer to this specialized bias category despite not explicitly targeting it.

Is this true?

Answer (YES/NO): NO